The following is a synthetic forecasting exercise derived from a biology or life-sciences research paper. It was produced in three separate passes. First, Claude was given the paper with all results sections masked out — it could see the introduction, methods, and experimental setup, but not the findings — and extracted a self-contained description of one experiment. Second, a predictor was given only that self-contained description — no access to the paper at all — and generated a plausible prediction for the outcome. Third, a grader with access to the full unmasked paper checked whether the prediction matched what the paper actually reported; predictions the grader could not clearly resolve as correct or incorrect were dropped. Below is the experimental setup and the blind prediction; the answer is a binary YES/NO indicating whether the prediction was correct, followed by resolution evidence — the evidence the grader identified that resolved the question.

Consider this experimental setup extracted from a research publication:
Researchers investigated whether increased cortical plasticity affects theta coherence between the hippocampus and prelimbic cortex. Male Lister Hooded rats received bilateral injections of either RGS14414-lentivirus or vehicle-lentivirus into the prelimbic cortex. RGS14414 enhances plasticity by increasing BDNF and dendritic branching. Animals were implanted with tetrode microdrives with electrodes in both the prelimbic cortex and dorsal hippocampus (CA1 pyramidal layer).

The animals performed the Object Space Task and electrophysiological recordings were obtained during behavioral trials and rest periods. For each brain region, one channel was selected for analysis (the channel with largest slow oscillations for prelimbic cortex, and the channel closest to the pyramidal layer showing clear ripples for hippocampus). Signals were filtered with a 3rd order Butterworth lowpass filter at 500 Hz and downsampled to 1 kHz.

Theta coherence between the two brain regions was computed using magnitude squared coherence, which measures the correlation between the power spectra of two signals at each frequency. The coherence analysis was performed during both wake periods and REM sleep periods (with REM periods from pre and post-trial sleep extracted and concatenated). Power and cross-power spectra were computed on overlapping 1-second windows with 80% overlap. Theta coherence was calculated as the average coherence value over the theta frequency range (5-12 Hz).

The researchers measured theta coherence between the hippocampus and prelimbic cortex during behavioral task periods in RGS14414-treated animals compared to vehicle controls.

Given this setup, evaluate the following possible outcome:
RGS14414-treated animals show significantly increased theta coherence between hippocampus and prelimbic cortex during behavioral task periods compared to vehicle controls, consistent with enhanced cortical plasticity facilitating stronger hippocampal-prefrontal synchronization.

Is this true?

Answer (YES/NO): YES